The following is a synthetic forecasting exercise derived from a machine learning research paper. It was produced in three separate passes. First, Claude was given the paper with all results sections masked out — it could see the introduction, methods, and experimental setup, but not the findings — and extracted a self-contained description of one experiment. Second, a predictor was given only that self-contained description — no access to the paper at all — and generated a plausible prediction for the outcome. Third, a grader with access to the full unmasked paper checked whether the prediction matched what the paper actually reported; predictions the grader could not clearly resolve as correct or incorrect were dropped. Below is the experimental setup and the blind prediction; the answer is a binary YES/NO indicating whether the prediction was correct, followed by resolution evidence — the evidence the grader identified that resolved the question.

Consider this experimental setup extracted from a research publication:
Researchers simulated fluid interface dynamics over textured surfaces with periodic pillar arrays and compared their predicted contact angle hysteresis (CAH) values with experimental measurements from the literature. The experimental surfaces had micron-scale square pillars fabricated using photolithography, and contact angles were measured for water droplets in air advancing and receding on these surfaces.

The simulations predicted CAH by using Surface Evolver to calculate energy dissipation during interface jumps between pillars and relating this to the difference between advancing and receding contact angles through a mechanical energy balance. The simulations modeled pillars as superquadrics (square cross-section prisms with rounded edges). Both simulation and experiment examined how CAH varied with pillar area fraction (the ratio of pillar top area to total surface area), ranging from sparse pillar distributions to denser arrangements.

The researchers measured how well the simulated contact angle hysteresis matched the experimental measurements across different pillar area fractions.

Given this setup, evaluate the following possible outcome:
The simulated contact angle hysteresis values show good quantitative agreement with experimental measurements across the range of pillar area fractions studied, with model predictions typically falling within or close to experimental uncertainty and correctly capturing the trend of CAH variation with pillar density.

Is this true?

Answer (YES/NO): YES